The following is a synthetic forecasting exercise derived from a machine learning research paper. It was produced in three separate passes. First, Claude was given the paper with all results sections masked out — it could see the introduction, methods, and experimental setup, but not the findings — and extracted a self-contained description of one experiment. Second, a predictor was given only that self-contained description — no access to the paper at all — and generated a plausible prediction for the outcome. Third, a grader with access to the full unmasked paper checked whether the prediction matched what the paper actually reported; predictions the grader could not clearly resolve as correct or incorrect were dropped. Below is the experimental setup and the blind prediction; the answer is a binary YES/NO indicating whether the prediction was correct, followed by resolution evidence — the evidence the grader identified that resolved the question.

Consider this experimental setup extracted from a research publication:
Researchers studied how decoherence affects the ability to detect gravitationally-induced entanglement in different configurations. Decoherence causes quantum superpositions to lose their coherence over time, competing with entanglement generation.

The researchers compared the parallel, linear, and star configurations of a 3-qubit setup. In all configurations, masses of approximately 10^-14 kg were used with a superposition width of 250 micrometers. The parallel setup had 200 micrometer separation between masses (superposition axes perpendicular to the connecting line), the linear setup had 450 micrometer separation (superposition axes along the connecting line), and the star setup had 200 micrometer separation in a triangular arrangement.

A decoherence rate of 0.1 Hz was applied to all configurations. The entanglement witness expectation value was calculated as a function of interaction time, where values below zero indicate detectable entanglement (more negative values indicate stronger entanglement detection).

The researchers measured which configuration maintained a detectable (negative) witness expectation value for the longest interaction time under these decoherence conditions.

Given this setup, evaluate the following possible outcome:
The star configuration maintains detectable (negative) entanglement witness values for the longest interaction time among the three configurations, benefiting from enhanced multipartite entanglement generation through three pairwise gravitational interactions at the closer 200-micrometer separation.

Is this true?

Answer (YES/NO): NO